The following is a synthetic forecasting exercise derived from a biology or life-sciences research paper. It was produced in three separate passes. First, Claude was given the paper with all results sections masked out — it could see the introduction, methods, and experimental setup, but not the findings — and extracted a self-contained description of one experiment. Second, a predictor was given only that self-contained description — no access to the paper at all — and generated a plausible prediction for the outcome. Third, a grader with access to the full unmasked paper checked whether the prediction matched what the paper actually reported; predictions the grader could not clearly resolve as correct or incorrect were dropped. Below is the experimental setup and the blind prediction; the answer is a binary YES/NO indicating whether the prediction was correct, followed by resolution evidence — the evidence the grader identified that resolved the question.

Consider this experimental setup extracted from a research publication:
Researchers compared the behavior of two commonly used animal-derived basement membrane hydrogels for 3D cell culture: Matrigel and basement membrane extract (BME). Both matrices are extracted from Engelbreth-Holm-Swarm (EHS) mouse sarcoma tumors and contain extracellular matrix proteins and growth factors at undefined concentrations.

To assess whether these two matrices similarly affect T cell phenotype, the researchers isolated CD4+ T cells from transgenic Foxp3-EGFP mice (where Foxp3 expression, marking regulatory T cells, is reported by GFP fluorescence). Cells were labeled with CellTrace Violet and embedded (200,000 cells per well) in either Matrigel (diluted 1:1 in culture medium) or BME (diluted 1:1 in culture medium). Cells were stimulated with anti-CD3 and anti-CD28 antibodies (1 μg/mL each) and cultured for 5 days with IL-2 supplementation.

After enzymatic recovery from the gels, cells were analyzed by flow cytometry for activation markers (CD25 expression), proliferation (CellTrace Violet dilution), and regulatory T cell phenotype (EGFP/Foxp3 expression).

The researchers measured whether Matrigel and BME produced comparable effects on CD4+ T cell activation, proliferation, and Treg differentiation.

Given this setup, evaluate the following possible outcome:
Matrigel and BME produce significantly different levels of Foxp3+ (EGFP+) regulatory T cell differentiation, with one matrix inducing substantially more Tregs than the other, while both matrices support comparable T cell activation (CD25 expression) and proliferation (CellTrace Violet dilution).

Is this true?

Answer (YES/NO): NO